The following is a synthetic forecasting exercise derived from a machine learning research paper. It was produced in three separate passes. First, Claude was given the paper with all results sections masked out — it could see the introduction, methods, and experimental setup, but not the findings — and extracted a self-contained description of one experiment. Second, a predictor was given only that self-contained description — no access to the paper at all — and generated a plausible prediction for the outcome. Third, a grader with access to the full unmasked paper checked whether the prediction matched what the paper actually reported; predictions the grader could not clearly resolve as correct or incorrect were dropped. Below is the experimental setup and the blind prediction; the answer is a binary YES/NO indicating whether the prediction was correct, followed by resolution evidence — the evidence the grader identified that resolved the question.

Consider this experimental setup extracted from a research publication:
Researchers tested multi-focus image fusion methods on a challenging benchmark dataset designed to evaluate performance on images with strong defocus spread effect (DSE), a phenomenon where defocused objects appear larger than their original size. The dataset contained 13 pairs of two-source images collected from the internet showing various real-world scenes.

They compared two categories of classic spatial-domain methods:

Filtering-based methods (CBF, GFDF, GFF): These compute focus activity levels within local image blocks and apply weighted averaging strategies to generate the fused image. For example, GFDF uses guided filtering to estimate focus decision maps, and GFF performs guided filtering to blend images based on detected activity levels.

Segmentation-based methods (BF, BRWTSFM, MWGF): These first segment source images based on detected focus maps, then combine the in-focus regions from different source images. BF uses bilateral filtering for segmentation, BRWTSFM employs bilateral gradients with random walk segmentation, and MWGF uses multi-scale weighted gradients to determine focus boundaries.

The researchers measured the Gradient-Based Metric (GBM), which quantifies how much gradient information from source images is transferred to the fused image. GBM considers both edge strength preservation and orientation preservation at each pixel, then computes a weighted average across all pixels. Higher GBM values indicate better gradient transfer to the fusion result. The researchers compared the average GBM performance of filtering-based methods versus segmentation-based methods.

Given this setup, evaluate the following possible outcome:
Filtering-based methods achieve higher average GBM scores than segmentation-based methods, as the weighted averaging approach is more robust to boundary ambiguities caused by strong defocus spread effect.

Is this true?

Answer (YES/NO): NO